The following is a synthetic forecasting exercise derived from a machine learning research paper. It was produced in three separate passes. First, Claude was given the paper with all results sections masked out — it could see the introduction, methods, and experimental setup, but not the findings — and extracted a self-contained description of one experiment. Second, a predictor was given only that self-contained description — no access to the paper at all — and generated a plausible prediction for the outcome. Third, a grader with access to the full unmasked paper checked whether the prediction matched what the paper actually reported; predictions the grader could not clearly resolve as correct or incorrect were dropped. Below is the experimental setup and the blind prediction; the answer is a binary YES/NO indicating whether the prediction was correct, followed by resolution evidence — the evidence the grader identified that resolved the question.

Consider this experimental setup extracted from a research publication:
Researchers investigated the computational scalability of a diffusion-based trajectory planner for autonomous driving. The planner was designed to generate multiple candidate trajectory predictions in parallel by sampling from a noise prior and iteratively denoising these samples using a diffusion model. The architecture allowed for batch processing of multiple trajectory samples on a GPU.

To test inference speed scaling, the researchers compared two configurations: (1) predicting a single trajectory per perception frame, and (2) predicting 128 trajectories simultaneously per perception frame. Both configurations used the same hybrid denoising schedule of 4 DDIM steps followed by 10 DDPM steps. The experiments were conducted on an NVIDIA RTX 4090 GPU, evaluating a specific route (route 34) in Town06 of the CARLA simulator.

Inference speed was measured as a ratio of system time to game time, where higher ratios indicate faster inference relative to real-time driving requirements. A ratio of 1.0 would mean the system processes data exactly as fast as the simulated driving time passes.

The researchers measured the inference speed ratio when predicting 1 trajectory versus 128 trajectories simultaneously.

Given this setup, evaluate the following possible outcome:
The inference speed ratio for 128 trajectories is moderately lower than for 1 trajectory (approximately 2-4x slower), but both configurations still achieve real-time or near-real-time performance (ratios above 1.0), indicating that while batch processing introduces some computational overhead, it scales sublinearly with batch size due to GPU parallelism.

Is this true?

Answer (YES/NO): NO